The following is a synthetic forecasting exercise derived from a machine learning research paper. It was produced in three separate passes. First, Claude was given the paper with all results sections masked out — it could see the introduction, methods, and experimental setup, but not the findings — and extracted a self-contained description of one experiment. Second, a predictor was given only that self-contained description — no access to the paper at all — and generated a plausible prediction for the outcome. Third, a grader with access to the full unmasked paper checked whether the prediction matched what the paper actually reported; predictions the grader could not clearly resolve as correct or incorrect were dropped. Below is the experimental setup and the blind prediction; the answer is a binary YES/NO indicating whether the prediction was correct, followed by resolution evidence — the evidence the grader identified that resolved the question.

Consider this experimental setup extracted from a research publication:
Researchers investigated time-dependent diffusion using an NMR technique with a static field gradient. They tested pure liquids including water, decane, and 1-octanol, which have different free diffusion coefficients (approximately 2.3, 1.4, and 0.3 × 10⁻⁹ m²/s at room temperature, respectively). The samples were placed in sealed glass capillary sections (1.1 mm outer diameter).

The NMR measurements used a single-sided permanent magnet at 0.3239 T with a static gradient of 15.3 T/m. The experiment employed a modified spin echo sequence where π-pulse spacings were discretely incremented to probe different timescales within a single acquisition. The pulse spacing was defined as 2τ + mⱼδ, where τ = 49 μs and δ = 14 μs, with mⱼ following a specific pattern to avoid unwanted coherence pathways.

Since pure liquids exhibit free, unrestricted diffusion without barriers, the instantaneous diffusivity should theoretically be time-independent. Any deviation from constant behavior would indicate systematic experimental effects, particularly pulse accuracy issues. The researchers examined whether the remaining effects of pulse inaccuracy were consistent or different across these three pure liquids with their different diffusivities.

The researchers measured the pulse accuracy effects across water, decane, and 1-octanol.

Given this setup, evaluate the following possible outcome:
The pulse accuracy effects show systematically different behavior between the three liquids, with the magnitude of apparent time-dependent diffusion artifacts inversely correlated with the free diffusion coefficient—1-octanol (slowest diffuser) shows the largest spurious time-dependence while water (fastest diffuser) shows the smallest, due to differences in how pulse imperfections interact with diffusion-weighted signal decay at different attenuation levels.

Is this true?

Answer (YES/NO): NO